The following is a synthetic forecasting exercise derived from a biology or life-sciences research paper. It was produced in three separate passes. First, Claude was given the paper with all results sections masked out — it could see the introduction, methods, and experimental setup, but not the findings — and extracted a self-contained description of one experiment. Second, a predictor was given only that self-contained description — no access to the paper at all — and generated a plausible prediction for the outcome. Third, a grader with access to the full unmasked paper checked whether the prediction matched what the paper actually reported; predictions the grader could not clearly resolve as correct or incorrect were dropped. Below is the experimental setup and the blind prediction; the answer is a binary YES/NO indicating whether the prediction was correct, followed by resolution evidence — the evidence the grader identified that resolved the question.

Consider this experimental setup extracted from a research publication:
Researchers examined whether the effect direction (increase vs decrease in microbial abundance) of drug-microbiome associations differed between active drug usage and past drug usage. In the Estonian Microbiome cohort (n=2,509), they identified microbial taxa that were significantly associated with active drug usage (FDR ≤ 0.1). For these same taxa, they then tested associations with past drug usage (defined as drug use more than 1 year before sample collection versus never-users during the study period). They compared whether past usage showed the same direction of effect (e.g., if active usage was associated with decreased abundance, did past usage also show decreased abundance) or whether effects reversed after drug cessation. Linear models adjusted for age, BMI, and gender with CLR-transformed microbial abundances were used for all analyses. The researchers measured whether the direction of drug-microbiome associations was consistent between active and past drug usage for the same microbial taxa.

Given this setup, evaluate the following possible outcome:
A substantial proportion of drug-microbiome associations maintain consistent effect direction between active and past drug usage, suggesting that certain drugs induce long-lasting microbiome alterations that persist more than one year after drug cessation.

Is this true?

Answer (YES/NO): YES